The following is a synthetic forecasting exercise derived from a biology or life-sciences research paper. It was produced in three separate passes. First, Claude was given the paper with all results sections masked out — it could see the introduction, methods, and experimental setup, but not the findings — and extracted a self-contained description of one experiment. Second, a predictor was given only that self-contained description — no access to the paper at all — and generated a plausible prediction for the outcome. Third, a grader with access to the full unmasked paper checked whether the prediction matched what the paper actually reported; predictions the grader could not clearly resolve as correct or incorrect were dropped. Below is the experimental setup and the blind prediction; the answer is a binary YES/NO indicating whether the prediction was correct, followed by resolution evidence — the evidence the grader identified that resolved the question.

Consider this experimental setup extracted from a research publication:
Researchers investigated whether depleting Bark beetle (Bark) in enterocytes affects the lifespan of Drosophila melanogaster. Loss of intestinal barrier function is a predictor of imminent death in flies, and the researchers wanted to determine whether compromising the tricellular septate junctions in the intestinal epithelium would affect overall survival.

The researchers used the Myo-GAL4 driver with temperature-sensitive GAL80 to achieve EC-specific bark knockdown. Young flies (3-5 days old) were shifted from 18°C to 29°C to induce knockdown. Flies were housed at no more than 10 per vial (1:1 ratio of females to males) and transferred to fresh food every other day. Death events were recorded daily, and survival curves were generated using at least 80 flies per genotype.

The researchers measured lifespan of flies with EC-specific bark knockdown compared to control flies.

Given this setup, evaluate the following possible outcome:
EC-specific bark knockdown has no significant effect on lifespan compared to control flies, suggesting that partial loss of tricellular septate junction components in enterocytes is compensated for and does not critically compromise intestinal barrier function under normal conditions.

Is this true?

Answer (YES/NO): NO